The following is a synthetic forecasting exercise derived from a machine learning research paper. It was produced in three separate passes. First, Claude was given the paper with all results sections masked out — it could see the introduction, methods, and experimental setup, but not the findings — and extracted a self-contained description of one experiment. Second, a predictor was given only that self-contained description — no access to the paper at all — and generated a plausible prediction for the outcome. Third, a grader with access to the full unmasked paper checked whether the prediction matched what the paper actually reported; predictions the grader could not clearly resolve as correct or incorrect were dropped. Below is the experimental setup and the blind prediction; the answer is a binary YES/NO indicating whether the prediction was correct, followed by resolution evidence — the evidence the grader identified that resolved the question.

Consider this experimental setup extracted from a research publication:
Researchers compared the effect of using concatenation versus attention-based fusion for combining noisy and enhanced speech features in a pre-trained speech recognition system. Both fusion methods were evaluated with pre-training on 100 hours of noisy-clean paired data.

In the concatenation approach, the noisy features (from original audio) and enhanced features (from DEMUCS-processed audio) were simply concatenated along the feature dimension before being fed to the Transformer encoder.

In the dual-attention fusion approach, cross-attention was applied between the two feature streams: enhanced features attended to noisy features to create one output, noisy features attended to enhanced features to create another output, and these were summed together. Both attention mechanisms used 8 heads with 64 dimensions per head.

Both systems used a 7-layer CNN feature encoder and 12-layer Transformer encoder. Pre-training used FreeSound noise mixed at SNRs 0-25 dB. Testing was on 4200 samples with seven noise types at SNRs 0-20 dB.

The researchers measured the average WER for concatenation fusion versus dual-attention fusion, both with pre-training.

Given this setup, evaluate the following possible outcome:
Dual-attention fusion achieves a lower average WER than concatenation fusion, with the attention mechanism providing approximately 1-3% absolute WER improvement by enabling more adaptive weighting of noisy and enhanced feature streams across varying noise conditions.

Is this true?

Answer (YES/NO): NO